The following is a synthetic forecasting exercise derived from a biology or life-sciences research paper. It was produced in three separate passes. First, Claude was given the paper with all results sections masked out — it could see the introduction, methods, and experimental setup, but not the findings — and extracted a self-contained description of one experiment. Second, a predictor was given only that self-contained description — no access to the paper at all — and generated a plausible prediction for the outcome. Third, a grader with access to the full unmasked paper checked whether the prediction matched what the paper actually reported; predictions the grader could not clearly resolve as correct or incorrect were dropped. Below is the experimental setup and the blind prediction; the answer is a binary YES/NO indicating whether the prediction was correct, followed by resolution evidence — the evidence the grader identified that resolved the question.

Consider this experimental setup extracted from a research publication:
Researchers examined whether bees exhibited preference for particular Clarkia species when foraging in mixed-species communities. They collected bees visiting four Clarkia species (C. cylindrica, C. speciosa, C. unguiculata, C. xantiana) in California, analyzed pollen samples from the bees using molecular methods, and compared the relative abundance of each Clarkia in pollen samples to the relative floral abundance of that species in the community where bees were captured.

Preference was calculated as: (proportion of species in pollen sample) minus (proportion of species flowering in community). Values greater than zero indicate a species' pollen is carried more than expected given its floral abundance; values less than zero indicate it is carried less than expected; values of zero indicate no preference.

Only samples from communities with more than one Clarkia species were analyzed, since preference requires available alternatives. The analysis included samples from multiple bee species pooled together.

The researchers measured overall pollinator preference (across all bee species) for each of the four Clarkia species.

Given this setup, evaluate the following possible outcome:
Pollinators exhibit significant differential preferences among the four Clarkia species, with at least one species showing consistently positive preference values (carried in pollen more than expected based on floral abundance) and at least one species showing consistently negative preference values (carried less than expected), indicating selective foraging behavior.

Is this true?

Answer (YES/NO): NO